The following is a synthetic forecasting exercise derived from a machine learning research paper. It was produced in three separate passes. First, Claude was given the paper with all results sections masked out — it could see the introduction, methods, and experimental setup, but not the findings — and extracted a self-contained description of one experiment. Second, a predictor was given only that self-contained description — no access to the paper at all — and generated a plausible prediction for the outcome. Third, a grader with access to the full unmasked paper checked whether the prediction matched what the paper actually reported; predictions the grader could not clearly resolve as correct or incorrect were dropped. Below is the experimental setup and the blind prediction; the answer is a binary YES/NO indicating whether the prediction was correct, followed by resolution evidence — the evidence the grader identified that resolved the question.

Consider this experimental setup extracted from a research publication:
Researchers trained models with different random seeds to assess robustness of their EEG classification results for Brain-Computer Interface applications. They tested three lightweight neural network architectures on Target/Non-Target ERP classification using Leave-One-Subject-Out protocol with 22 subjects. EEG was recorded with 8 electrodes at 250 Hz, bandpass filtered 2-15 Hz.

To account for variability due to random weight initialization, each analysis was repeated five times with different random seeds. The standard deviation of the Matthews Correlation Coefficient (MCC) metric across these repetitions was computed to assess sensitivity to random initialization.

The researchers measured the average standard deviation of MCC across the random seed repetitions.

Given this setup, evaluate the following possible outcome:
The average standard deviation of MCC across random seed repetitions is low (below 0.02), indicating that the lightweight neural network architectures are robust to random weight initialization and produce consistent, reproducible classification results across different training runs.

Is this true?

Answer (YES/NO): YES